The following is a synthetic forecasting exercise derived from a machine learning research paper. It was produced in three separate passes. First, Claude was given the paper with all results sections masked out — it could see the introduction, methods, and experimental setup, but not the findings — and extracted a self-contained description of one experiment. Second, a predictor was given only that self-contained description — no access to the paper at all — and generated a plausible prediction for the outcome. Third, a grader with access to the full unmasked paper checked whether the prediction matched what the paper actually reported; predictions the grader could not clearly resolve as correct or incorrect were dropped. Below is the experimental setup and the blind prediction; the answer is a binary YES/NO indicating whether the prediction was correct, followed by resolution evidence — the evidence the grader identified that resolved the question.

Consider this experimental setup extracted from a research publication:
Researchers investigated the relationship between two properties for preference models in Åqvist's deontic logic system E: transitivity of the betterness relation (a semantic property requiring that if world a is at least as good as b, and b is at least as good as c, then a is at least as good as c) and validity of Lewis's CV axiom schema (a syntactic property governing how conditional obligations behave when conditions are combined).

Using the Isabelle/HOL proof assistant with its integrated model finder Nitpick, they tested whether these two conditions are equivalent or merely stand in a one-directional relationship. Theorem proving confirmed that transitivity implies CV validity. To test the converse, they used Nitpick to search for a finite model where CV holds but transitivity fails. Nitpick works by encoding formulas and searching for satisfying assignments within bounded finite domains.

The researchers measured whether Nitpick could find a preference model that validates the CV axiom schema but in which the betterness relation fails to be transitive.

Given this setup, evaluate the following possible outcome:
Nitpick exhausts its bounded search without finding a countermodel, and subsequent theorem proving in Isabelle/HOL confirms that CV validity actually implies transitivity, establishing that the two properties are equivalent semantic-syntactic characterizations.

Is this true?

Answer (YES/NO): NO